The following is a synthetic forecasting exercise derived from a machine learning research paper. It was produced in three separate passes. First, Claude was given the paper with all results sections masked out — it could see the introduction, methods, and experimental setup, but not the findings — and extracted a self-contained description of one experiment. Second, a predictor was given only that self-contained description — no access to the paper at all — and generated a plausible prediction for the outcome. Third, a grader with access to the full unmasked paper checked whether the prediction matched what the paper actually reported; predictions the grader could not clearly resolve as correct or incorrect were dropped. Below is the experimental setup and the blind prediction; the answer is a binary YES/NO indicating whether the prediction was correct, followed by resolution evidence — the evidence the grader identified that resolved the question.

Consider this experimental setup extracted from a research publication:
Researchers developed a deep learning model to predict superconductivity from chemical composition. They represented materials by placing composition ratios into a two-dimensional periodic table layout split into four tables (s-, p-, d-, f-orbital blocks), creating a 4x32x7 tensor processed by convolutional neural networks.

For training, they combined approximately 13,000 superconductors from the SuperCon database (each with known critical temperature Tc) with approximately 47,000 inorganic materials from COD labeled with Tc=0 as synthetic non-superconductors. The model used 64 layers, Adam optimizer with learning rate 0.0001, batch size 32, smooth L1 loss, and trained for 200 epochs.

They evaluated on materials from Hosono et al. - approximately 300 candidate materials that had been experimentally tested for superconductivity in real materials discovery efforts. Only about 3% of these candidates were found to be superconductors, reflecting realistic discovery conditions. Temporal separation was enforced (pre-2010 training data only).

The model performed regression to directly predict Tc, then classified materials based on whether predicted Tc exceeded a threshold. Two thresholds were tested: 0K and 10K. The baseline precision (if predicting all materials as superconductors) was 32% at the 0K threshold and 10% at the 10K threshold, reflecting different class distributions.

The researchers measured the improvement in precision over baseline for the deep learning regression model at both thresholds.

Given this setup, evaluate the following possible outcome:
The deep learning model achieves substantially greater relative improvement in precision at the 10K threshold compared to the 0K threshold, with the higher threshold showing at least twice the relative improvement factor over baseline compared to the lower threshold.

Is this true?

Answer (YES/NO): YES